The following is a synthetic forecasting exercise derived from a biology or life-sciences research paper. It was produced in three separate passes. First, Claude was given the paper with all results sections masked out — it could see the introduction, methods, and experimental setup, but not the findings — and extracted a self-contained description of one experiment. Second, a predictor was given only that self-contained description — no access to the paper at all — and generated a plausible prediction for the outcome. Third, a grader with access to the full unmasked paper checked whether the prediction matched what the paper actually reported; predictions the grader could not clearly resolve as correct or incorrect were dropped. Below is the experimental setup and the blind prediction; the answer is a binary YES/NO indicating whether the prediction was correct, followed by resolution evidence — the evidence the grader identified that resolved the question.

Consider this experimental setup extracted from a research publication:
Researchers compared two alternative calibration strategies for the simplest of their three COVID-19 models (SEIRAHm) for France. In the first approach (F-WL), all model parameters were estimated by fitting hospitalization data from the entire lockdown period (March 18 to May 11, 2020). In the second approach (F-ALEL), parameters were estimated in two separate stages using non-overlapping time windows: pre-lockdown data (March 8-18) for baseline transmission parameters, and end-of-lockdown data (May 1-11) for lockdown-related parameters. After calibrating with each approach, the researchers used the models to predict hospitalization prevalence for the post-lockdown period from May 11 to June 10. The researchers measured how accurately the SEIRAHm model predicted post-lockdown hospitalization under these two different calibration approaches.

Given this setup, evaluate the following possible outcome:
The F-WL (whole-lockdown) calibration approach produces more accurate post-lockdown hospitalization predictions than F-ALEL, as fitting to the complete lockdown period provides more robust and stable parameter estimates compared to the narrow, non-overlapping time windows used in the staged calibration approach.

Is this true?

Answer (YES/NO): NO